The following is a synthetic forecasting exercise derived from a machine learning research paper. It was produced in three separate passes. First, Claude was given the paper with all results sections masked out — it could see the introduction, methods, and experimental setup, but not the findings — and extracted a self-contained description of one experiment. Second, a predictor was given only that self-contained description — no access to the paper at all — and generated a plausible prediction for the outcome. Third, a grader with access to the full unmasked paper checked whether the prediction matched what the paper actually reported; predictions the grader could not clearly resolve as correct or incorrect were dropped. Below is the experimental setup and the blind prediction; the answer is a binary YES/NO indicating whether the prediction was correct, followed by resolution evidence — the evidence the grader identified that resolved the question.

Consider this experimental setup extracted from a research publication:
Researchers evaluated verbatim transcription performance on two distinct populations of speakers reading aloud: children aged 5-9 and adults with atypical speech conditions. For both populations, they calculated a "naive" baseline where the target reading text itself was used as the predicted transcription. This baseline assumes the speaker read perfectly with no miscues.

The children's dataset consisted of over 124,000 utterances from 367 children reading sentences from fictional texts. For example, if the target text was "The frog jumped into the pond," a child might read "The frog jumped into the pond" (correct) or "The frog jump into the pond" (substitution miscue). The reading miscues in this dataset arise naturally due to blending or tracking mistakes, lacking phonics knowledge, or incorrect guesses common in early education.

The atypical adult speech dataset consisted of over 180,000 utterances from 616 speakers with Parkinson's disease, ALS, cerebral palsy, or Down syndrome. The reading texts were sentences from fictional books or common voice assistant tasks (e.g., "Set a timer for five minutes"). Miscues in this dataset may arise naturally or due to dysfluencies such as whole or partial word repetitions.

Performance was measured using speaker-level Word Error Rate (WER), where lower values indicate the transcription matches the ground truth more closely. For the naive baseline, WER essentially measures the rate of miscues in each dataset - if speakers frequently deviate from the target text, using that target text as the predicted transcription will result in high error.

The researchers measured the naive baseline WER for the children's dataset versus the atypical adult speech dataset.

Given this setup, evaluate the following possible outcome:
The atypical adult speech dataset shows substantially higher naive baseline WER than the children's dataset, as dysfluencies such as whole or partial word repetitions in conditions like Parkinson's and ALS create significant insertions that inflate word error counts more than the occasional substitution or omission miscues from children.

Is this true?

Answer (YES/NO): NO